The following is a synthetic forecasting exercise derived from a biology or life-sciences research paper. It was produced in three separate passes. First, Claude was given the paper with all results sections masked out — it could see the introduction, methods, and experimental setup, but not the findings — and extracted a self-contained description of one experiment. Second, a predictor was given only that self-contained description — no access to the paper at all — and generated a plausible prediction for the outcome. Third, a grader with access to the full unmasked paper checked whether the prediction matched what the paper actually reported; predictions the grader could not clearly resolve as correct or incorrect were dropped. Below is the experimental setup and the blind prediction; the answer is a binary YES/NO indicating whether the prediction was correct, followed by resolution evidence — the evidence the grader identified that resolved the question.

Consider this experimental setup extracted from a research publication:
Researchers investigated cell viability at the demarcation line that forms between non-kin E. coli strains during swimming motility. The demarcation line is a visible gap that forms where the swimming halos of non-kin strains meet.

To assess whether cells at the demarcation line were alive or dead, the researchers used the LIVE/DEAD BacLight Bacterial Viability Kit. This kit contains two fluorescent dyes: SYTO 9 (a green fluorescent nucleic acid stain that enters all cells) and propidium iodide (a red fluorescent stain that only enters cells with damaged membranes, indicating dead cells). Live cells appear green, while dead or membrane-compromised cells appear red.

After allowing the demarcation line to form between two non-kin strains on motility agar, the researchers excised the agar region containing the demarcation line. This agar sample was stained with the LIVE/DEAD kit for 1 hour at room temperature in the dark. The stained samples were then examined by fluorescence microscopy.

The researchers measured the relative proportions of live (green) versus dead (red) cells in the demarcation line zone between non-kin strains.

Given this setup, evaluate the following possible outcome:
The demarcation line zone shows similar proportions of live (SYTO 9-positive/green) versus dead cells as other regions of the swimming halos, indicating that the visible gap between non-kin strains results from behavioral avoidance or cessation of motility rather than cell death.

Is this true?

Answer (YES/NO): NO